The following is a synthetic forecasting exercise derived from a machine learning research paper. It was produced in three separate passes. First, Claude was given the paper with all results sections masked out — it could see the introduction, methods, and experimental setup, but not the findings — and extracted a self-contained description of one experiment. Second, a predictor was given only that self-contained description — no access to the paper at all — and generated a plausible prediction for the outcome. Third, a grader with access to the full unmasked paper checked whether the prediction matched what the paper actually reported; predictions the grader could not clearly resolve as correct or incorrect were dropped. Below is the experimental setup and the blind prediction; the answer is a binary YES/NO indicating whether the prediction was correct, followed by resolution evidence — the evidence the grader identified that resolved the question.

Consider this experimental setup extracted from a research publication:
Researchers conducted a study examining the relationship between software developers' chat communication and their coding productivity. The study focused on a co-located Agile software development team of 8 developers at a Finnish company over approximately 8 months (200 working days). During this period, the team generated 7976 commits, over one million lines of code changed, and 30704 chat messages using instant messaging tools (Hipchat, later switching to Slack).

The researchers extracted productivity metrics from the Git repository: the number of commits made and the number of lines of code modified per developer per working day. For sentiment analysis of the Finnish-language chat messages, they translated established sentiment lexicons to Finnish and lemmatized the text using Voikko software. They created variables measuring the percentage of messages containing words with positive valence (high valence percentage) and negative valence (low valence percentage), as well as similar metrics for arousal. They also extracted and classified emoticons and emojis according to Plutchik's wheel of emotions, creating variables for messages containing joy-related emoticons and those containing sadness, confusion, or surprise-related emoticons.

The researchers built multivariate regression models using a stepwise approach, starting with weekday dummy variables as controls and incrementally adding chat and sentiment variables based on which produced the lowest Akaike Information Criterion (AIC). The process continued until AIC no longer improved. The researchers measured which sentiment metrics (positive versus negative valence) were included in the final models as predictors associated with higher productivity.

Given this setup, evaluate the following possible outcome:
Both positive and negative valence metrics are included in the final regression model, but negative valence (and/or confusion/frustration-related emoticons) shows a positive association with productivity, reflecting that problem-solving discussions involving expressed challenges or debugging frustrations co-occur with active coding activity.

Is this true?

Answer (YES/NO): YES